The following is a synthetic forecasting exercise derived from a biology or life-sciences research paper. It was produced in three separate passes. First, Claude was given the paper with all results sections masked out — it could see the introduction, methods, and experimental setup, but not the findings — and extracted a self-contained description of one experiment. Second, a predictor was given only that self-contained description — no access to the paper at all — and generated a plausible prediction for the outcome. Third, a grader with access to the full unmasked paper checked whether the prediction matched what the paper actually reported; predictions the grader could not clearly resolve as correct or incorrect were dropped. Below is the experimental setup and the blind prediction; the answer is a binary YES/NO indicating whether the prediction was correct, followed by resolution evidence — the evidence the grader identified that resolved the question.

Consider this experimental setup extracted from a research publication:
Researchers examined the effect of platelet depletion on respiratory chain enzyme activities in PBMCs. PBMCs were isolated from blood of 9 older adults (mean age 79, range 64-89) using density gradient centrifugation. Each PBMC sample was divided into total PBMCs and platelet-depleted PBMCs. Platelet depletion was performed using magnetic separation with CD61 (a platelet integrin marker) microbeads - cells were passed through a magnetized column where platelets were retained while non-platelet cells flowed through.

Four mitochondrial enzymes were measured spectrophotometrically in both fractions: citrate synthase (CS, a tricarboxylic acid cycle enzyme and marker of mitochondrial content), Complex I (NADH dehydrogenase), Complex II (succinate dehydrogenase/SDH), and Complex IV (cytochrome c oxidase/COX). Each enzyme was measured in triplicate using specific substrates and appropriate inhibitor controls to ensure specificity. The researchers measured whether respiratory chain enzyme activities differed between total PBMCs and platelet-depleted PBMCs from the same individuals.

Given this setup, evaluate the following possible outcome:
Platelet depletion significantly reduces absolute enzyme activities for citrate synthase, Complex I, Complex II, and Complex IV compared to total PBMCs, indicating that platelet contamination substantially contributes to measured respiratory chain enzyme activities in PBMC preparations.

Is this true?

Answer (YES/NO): NO